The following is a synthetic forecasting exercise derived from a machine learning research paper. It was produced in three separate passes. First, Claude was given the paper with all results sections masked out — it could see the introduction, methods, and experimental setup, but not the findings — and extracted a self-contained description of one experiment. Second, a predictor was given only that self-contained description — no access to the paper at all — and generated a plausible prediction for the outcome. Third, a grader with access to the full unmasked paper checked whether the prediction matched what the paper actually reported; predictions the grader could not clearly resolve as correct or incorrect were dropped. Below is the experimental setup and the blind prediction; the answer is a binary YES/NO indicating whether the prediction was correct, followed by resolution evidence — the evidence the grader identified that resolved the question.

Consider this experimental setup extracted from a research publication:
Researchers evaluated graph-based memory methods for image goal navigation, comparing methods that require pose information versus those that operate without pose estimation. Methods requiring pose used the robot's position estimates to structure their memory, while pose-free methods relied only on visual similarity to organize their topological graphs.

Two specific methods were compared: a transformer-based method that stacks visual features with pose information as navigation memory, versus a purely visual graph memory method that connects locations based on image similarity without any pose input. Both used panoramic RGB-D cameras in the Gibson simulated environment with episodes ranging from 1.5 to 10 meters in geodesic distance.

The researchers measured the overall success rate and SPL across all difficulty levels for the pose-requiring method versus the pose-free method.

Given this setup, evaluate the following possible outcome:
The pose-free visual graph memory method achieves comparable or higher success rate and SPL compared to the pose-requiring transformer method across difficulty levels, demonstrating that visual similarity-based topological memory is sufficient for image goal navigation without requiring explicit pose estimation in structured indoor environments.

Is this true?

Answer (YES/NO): YES